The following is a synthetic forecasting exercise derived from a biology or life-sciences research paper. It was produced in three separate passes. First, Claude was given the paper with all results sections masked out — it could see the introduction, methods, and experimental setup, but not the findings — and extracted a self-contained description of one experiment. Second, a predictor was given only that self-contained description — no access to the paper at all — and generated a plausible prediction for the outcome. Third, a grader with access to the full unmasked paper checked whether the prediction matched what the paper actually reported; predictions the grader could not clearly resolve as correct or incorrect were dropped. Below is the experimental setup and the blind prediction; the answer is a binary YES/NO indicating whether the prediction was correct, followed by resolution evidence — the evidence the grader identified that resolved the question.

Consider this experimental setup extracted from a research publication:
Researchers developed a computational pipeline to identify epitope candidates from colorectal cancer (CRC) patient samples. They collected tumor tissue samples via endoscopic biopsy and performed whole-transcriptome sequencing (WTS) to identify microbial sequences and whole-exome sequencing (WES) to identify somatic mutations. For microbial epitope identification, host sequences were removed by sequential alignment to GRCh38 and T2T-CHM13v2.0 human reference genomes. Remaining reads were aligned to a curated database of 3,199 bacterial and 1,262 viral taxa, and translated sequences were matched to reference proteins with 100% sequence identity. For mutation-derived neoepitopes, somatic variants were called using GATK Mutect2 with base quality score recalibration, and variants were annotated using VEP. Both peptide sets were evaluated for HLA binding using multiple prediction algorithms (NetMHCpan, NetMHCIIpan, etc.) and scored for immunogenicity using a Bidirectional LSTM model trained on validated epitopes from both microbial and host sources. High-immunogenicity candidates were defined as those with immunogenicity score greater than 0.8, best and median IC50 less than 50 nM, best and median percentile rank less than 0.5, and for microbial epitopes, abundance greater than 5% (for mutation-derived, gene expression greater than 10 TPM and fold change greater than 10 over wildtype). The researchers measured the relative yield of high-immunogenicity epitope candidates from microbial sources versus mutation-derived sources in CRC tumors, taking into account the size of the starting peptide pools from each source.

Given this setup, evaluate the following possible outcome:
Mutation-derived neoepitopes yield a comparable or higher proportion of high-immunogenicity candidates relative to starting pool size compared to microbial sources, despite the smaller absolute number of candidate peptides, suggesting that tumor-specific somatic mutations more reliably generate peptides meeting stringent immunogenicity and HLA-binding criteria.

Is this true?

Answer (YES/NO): NO